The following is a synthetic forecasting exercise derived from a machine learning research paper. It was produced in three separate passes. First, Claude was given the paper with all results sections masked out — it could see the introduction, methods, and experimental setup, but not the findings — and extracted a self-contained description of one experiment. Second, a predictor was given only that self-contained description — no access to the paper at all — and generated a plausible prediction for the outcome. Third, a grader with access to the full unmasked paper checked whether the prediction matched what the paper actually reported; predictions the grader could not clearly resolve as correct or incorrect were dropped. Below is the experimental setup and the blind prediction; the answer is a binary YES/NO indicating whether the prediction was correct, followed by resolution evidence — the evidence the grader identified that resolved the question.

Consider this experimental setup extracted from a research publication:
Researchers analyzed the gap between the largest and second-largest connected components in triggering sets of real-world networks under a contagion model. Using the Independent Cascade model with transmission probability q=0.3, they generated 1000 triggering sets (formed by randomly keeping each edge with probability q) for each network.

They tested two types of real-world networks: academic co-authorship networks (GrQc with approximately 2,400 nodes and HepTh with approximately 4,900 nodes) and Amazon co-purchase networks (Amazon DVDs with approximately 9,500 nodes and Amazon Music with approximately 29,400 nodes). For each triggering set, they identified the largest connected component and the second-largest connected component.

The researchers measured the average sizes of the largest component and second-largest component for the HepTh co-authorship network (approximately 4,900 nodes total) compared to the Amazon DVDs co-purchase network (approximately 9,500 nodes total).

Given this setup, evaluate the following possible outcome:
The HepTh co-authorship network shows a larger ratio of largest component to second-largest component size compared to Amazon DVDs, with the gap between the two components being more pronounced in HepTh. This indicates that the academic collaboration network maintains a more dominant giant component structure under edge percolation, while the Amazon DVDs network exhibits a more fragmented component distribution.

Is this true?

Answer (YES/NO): YES